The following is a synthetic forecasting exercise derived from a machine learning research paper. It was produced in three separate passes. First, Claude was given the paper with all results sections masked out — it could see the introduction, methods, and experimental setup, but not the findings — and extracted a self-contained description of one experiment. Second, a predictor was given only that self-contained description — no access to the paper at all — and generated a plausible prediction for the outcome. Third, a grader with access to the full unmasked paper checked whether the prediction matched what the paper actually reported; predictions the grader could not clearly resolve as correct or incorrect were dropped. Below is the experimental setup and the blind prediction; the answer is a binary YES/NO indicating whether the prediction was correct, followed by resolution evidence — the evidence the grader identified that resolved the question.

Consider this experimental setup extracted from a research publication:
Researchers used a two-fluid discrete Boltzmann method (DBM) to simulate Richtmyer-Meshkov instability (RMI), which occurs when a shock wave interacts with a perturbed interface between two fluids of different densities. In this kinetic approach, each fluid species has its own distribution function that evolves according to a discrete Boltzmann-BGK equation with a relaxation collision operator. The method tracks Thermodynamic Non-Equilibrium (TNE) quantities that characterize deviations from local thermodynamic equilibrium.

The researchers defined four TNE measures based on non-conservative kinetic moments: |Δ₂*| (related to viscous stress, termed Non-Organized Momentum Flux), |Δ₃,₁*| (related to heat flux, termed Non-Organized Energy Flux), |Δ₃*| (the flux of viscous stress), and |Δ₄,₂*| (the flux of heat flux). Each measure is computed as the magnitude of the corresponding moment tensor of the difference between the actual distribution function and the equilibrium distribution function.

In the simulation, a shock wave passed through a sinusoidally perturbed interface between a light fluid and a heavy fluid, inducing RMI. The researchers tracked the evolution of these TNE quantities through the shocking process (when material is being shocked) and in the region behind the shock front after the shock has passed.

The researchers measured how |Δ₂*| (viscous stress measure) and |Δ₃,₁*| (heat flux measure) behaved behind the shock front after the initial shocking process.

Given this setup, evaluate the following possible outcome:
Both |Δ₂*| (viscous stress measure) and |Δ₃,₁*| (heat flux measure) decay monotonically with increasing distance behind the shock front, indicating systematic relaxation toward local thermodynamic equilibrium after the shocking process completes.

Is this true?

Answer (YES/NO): NO